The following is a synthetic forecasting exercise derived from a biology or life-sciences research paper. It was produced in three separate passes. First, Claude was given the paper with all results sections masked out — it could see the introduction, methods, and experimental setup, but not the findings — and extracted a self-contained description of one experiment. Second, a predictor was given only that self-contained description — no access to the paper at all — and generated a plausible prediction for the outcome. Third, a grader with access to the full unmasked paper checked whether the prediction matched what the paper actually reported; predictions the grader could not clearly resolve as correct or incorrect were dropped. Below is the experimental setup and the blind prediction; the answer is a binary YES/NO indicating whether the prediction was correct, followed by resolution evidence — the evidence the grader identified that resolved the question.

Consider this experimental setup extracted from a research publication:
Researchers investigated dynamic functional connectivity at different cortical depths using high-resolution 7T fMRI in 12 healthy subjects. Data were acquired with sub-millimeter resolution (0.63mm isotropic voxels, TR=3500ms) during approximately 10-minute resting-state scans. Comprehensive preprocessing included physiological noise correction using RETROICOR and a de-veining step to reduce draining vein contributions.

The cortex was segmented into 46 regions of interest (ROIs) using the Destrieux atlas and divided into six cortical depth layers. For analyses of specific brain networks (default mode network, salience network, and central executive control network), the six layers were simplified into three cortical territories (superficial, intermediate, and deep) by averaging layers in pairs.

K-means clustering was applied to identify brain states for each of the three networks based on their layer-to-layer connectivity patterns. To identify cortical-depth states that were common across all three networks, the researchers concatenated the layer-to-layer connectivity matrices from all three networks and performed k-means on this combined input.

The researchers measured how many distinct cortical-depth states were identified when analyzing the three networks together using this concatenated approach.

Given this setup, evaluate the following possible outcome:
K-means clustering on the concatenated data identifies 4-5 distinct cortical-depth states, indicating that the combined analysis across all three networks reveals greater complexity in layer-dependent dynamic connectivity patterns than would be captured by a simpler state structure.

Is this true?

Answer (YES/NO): NO